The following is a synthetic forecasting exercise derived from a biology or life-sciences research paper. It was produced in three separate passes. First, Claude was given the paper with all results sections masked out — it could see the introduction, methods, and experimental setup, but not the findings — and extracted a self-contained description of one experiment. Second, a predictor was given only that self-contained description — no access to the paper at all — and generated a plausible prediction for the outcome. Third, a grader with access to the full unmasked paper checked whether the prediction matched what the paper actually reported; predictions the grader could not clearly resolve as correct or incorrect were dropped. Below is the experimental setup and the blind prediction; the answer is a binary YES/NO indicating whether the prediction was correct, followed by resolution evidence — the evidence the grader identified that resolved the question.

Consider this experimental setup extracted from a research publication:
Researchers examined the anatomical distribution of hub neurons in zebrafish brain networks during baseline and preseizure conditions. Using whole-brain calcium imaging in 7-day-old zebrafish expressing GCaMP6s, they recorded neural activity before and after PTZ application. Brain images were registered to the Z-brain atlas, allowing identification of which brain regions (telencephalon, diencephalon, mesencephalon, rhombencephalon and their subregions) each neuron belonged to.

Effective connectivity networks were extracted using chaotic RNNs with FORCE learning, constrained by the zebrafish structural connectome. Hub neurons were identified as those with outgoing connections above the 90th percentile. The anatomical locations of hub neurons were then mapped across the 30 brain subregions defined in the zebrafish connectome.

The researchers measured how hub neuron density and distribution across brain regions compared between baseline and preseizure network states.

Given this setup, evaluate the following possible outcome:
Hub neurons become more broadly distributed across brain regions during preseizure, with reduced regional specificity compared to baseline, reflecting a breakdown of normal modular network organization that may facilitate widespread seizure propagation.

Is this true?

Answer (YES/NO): NO